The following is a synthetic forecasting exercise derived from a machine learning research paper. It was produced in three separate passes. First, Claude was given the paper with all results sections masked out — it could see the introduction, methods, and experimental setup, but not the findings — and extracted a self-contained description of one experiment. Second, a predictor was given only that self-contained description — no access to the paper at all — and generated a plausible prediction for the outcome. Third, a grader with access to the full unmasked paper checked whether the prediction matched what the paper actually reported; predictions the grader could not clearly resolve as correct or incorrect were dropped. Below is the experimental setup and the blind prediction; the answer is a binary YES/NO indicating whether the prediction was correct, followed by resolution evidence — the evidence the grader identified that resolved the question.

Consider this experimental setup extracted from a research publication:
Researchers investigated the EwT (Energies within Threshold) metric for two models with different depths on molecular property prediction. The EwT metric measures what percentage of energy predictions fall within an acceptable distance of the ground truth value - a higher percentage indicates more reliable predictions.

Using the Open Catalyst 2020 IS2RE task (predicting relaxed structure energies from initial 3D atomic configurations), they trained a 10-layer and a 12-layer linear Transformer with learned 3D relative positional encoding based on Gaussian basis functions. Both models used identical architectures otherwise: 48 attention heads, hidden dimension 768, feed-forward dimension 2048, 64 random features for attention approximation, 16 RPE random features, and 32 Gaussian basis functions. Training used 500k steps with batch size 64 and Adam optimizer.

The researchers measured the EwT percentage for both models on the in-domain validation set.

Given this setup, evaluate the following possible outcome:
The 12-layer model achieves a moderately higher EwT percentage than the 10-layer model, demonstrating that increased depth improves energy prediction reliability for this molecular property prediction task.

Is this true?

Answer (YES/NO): NO